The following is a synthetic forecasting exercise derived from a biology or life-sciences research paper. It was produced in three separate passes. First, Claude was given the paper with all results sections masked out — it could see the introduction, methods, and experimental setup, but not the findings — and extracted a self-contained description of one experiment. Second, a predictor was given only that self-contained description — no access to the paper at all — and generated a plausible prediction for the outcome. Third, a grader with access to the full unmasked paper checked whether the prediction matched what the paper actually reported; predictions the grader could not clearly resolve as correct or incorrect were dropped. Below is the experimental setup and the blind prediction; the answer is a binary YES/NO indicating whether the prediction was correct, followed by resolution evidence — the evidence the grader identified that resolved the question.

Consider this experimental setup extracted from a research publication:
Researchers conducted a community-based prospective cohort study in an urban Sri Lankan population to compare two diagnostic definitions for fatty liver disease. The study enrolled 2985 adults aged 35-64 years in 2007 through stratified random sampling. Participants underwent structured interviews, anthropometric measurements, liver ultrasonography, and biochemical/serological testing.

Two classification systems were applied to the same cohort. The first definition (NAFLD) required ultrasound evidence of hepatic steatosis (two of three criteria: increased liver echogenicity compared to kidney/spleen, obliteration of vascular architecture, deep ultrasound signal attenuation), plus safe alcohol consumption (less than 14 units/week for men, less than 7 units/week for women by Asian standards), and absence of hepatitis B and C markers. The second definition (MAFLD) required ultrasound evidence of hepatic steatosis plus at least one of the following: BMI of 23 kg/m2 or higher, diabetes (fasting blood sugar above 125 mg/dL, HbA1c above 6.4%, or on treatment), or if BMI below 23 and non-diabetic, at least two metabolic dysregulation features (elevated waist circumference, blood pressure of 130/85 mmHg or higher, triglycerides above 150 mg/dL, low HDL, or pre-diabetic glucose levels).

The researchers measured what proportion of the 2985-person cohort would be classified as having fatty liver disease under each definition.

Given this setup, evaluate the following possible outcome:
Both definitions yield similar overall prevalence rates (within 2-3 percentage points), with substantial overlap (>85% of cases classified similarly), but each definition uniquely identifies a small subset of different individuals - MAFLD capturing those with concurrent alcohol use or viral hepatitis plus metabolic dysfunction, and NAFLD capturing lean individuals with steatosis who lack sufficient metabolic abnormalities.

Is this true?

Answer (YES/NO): YES